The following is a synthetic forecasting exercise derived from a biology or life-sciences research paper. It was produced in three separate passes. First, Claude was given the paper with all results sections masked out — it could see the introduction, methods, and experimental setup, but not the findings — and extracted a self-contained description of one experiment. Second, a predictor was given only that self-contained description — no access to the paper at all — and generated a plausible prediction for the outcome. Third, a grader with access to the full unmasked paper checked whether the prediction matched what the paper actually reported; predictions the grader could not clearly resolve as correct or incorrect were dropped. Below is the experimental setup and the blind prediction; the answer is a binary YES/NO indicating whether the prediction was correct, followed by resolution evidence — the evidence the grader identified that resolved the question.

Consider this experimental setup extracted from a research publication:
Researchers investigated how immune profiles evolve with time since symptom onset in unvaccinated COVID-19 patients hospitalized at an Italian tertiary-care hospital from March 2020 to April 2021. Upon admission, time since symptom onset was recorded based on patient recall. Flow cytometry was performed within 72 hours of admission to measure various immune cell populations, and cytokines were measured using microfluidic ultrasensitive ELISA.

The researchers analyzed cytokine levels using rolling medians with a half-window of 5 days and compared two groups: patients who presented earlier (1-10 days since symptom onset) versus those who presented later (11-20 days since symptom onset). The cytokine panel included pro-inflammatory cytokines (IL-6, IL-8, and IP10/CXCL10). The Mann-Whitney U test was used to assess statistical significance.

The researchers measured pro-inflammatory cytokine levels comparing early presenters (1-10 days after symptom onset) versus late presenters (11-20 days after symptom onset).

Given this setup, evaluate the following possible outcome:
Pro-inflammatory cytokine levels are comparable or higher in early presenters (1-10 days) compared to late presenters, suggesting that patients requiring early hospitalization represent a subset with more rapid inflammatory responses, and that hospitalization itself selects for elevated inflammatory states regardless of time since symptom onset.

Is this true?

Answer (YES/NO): YES